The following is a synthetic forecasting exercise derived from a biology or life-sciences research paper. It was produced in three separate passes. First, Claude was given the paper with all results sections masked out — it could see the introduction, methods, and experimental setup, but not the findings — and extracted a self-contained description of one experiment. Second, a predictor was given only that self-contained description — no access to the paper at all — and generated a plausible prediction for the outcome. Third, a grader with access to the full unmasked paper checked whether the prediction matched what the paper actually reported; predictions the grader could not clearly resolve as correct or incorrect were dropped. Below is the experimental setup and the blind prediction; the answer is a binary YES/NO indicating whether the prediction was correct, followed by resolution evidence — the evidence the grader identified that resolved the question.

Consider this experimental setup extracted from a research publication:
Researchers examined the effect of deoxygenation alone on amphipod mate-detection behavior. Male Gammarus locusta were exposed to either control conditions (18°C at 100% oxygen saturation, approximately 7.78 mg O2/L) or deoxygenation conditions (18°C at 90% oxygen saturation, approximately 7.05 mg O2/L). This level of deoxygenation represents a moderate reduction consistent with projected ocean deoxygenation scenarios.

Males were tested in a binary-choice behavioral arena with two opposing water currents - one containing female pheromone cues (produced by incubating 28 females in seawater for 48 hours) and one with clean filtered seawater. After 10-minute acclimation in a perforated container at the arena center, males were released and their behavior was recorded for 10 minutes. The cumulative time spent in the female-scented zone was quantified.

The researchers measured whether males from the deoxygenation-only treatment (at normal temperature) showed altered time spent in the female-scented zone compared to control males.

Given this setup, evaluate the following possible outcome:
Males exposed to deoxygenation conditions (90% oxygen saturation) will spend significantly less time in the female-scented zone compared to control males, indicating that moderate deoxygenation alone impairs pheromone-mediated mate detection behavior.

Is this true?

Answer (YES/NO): NO